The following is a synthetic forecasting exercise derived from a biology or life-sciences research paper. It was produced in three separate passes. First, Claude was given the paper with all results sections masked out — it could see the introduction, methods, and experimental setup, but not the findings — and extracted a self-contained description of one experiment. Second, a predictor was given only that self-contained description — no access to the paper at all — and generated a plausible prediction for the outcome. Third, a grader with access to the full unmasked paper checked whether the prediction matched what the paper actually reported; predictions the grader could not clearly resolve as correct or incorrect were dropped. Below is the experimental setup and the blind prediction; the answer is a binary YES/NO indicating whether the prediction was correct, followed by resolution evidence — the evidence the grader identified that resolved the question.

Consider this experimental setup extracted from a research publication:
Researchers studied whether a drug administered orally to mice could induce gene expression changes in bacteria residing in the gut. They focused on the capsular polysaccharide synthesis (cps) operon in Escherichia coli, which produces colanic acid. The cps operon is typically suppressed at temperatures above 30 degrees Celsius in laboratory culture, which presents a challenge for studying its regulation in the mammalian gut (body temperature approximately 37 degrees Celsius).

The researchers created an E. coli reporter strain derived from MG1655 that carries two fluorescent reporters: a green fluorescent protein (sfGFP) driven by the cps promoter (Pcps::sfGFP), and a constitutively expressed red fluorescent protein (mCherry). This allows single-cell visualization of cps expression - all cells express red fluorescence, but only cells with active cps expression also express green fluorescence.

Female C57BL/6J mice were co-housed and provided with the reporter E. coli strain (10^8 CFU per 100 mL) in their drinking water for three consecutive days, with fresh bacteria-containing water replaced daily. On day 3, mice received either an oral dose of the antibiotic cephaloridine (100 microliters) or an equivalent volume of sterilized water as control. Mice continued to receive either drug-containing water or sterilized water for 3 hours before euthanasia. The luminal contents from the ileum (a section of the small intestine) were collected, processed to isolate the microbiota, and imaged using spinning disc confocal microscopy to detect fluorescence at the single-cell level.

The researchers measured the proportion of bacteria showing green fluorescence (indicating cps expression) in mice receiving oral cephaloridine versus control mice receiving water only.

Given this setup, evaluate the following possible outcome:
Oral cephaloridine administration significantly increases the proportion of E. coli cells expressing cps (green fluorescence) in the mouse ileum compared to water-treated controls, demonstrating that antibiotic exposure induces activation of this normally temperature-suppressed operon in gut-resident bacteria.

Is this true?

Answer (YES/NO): YES